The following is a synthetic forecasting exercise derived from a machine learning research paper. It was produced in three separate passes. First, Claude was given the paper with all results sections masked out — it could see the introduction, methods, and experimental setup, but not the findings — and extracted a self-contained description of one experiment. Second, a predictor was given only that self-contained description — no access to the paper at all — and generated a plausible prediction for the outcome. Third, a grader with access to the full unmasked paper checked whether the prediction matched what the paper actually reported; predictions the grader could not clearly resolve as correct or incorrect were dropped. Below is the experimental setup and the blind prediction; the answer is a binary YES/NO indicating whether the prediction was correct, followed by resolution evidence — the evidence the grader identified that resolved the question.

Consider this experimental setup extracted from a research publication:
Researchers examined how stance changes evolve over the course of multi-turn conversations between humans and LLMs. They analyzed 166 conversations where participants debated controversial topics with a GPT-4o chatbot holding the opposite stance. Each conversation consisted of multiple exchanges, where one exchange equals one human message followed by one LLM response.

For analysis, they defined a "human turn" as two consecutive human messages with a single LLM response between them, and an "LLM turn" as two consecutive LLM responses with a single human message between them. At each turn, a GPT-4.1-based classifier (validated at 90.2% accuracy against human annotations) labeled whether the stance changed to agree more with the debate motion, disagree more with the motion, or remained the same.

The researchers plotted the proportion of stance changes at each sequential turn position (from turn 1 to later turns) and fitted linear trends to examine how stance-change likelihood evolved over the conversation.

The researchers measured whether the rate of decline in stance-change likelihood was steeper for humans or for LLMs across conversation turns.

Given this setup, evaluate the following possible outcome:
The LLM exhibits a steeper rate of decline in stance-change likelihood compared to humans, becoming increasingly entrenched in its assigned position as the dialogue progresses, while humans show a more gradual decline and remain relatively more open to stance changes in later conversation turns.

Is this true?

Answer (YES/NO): NO